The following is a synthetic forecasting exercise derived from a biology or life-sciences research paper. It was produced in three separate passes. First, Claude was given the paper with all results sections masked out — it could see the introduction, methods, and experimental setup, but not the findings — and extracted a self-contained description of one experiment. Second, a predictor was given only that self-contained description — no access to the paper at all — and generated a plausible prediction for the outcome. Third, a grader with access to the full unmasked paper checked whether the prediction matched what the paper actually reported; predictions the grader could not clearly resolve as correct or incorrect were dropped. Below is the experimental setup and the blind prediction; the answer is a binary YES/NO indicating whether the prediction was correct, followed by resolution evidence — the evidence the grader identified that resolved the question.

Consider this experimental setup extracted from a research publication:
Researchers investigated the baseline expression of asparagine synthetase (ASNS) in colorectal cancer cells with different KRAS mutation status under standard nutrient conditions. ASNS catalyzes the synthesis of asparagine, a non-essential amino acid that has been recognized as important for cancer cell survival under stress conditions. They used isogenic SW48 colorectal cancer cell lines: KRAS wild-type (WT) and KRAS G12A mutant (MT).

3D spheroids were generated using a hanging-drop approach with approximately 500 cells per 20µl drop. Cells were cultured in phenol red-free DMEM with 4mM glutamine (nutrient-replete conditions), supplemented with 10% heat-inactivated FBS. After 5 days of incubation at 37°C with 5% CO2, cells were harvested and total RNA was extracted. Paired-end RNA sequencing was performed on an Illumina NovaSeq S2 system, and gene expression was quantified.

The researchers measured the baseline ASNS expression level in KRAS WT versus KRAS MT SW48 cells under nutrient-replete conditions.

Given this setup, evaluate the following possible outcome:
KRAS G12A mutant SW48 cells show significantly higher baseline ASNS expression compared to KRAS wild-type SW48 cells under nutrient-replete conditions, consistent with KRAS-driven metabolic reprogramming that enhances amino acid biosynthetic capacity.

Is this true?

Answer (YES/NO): NO